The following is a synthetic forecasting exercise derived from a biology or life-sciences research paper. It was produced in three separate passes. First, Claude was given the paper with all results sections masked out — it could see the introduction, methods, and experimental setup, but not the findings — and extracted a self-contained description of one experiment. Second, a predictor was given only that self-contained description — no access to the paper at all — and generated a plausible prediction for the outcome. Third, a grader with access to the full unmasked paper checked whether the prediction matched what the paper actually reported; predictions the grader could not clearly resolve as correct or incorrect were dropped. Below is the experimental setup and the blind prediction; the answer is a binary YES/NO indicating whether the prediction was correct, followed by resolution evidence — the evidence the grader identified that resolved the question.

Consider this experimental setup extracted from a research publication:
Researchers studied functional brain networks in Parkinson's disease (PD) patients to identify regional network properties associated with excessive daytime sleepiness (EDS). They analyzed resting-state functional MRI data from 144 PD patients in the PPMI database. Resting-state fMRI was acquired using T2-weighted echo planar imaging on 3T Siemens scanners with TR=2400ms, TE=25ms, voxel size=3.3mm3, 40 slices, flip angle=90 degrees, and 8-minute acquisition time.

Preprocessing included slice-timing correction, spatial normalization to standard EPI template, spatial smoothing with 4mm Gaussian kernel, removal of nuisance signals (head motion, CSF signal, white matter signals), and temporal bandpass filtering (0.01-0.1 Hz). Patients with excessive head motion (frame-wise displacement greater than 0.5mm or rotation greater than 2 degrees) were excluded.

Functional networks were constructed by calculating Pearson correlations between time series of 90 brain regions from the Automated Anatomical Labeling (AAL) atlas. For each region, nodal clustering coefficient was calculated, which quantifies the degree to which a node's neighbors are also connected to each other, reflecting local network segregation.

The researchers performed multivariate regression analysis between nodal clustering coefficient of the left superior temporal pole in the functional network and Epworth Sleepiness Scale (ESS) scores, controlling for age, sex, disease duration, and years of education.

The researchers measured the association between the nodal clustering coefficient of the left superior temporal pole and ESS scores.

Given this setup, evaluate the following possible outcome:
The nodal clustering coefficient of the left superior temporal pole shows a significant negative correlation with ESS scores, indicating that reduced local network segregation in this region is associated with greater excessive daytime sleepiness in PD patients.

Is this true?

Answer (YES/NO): YES